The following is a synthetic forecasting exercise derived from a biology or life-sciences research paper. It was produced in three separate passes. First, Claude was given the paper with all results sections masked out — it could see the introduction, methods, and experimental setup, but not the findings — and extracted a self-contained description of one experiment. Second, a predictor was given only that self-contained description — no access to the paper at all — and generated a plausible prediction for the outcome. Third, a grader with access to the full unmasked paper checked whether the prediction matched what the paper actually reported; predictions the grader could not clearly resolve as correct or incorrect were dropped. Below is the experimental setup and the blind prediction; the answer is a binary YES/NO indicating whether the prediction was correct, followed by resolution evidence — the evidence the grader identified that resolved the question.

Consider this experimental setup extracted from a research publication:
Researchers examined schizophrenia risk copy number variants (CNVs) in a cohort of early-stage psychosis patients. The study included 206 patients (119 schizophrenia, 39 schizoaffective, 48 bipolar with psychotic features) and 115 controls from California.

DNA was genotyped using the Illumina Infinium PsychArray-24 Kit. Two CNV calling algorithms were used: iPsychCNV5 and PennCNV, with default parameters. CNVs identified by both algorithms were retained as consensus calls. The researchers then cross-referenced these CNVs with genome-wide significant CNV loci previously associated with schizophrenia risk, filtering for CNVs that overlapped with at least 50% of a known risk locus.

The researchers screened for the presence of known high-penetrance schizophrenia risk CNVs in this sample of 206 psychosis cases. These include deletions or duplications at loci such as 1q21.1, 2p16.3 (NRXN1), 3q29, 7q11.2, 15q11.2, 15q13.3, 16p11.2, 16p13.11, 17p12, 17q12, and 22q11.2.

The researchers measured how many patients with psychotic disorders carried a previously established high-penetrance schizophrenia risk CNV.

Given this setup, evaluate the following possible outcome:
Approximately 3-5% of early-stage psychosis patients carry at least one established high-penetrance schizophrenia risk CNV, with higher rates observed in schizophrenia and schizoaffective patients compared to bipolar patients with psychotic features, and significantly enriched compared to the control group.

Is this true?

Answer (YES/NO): NO